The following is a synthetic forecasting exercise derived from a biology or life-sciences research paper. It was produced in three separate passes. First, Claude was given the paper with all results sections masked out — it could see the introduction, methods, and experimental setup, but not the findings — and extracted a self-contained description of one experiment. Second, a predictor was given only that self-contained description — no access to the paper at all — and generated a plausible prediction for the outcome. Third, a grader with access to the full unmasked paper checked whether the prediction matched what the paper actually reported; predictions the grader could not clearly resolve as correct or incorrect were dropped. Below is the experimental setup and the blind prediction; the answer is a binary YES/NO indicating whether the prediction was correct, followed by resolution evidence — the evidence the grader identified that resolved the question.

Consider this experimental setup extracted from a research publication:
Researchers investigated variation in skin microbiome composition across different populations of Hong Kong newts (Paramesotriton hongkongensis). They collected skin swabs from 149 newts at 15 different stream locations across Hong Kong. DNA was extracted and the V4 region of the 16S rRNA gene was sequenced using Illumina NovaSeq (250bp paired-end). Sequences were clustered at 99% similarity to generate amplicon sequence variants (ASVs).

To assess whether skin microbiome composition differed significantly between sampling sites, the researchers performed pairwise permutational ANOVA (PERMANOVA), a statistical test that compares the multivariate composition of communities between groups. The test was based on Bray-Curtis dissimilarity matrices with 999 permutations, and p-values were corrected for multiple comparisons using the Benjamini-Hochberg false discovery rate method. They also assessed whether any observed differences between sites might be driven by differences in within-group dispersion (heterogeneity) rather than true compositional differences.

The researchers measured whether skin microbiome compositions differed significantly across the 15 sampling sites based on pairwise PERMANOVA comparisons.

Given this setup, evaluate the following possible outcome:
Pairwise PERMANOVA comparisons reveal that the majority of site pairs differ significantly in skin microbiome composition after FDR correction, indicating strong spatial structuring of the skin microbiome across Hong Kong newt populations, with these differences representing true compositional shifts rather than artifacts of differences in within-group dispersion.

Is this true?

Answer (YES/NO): YES